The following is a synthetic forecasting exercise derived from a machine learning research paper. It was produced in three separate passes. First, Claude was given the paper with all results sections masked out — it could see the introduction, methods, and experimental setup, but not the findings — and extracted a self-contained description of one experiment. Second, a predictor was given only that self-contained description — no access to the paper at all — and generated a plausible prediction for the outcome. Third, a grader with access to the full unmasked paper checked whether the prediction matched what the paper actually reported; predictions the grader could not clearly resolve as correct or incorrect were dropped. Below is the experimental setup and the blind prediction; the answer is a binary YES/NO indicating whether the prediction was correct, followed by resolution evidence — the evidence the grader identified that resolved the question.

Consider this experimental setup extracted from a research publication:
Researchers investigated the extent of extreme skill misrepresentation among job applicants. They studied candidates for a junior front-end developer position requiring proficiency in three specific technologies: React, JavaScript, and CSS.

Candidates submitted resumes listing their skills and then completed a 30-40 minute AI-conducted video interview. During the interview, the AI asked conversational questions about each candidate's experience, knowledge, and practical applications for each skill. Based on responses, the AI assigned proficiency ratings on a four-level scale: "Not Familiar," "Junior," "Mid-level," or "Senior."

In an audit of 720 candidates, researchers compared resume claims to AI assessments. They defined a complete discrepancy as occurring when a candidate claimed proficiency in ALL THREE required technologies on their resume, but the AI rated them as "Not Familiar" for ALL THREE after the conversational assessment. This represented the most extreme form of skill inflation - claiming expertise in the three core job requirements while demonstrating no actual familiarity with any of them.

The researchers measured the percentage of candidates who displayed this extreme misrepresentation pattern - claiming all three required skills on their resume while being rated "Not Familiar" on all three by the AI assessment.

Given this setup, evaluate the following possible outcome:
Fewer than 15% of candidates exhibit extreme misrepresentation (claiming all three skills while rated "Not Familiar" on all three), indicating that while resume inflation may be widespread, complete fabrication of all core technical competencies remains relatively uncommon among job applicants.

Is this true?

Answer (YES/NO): YES